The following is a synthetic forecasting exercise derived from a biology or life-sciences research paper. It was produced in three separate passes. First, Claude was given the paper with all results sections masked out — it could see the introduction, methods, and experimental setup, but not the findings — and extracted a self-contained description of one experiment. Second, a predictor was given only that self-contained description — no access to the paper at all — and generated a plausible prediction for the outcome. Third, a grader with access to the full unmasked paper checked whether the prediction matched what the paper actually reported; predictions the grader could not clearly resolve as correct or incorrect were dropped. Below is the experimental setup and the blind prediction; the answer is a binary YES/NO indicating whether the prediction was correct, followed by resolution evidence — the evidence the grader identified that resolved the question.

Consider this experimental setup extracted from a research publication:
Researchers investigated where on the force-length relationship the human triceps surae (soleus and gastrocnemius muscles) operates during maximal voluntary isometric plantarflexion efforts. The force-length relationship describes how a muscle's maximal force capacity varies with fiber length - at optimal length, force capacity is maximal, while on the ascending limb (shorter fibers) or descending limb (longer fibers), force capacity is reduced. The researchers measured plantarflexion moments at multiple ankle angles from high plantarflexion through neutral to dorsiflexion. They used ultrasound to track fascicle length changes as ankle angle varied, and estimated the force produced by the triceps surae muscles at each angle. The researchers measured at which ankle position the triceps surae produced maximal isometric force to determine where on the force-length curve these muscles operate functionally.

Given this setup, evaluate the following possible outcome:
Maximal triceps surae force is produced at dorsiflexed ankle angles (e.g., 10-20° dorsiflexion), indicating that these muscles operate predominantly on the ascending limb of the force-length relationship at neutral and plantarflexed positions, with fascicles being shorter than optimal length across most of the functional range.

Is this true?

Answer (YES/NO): YES